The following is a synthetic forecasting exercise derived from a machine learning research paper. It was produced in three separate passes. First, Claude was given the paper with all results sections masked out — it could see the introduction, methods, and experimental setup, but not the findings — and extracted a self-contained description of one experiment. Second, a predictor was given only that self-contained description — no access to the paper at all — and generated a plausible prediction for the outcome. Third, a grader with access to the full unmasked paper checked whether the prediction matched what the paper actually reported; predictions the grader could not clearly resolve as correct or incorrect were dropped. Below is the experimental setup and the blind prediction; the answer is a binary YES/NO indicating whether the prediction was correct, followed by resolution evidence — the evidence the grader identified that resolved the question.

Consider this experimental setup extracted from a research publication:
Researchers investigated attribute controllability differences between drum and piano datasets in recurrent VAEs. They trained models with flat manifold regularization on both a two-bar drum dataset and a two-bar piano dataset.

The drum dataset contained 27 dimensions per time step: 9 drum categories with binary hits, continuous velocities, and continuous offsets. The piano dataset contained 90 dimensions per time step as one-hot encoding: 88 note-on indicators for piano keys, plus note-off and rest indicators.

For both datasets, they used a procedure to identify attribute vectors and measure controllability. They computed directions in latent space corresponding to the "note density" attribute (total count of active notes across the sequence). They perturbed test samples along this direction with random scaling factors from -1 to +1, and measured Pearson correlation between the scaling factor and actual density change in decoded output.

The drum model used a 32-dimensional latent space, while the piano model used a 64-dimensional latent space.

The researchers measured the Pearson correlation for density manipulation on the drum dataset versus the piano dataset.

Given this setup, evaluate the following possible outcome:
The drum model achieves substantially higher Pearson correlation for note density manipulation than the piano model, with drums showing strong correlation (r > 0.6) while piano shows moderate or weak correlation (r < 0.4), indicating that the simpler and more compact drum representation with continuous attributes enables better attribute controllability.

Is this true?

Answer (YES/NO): NO